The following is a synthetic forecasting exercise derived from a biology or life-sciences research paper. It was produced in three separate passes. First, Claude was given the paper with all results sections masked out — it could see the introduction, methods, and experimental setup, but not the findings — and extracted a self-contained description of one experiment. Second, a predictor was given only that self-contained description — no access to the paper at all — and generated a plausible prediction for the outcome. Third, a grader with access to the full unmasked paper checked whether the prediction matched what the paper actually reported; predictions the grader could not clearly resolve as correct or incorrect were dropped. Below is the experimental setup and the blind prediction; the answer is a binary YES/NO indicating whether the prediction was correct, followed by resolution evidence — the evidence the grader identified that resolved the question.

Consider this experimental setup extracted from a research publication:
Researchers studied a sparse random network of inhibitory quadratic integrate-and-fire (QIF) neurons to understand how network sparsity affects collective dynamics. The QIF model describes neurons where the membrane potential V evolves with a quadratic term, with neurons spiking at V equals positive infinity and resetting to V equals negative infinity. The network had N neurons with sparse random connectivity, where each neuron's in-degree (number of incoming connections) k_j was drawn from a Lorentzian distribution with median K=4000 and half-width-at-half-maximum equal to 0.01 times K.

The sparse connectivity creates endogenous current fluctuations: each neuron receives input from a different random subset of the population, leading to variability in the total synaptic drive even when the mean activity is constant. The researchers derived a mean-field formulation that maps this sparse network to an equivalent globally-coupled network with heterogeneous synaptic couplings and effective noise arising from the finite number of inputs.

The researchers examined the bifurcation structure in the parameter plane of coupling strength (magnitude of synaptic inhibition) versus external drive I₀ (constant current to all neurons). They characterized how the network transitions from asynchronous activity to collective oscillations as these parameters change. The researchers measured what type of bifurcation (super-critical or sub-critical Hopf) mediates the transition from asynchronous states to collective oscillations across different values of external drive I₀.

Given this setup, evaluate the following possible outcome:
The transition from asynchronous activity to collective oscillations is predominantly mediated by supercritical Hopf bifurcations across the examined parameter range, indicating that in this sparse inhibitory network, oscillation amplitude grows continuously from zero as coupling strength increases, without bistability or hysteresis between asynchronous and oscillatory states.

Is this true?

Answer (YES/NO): NO